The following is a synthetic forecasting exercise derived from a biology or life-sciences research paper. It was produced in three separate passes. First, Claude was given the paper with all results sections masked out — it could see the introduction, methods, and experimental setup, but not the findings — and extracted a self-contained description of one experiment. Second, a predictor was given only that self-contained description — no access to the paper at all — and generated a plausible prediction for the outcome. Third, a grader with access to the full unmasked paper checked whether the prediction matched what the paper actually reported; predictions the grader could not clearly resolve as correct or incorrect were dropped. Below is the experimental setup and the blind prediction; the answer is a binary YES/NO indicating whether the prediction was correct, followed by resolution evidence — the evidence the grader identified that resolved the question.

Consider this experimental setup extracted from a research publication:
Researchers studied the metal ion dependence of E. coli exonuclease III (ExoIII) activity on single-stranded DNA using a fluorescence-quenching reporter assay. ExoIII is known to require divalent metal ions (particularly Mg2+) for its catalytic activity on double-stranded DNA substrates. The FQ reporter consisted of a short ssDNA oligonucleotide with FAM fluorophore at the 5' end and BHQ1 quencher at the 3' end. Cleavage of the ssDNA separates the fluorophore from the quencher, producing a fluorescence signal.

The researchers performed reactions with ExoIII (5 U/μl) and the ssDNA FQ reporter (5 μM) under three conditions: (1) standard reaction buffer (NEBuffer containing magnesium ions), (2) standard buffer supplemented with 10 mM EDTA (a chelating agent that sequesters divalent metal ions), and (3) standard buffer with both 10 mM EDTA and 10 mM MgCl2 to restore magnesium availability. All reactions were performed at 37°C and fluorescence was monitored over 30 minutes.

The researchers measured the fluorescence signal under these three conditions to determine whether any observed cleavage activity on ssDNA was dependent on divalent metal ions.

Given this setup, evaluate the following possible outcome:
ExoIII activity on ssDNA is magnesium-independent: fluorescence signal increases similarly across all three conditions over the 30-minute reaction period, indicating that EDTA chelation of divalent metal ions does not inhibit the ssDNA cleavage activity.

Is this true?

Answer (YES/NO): NO